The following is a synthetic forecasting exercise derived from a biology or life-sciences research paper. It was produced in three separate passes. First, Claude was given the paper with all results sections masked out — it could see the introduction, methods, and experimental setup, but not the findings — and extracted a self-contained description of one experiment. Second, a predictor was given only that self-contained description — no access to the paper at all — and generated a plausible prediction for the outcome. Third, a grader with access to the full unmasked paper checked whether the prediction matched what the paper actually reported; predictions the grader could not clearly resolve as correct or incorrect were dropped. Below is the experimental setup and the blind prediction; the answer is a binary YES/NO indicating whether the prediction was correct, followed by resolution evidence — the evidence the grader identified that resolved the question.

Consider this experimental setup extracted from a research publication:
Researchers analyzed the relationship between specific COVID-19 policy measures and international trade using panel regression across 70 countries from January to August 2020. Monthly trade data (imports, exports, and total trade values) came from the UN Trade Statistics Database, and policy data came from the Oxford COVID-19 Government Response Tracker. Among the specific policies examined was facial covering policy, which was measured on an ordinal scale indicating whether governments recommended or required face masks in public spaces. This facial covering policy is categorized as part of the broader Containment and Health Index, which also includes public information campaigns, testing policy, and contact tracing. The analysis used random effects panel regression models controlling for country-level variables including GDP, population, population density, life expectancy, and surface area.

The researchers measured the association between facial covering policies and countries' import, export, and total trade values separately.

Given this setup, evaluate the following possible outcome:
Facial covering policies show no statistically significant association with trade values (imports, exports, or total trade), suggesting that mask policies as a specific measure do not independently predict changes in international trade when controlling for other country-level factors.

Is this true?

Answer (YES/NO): NO